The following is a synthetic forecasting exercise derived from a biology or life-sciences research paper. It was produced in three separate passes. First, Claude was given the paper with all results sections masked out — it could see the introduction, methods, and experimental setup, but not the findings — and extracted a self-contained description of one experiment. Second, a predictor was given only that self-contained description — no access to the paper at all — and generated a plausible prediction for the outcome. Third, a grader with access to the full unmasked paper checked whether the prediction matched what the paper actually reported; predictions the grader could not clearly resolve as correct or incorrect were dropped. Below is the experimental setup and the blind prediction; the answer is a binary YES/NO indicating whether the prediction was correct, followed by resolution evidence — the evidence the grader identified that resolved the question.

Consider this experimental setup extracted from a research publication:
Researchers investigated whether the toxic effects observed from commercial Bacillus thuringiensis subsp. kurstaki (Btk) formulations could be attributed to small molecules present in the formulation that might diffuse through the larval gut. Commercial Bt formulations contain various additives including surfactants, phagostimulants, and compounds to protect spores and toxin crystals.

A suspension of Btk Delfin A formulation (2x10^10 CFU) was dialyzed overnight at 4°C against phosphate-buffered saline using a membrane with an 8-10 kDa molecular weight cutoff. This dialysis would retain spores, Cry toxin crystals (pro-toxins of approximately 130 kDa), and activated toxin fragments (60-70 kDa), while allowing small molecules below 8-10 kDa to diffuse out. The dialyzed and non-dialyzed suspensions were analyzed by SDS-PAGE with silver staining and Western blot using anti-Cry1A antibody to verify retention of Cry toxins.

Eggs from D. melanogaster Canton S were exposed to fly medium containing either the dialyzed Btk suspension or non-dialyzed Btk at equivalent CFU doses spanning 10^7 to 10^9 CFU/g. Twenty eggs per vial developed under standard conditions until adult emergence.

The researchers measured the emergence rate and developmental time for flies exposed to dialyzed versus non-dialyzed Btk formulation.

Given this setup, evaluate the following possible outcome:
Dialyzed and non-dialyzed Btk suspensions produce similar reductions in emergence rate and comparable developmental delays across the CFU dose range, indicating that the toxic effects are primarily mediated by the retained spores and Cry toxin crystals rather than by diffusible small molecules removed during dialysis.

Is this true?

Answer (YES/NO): NO